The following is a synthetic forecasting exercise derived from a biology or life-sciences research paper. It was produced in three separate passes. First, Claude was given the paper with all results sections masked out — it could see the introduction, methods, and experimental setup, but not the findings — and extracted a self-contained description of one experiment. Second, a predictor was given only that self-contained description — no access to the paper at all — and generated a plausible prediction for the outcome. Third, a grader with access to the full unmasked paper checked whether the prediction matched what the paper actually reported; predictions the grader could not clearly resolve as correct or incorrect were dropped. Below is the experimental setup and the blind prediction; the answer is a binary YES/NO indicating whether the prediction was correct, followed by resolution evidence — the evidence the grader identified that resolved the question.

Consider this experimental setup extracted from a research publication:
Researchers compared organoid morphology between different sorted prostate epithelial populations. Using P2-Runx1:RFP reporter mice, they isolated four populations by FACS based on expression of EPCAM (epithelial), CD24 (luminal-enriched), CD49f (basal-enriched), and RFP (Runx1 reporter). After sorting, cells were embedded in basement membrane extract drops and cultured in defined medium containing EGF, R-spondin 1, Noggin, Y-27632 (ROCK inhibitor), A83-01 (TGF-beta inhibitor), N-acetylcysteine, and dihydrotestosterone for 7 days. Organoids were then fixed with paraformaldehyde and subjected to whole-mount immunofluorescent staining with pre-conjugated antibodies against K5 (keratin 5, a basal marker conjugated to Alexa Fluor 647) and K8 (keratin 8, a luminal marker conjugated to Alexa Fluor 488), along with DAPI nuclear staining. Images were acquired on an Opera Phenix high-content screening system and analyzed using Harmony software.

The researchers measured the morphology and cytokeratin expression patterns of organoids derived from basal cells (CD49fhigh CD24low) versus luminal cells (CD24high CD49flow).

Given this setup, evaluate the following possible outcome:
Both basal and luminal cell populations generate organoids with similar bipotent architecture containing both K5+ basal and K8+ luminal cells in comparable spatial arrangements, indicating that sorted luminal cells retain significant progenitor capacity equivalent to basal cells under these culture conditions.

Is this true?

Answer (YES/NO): NO